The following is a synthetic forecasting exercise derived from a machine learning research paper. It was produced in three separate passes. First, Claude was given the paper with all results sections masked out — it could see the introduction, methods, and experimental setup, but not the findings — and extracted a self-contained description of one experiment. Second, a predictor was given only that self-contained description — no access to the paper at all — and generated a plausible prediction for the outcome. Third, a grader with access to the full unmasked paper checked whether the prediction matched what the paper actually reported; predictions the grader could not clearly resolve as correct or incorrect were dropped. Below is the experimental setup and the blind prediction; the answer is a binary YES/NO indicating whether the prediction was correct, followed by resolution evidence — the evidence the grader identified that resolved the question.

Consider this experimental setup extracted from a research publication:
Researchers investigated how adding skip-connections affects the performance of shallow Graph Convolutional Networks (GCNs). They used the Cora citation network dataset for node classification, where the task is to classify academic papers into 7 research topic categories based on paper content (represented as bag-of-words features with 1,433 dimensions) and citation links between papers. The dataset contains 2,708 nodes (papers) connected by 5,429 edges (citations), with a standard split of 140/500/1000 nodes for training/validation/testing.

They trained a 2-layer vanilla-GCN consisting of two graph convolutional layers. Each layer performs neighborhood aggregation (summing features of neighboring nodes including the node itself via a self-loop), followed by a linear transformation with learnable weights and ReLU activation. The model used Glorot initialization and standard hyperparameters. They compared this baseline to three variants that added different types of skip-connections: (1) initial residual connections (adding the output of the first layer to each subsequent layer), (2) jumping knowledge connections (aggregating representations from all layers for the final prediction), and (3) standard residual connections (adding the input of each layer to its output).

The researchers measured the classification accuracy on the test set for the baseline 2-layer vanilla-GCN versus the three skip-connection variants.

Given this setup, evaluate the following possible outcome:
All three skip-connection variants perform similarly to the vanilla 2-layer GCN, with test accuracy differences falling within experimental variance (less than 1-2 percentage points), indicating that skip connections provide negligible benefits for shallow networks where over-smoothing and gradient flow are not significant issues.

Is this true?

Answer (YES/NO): NO